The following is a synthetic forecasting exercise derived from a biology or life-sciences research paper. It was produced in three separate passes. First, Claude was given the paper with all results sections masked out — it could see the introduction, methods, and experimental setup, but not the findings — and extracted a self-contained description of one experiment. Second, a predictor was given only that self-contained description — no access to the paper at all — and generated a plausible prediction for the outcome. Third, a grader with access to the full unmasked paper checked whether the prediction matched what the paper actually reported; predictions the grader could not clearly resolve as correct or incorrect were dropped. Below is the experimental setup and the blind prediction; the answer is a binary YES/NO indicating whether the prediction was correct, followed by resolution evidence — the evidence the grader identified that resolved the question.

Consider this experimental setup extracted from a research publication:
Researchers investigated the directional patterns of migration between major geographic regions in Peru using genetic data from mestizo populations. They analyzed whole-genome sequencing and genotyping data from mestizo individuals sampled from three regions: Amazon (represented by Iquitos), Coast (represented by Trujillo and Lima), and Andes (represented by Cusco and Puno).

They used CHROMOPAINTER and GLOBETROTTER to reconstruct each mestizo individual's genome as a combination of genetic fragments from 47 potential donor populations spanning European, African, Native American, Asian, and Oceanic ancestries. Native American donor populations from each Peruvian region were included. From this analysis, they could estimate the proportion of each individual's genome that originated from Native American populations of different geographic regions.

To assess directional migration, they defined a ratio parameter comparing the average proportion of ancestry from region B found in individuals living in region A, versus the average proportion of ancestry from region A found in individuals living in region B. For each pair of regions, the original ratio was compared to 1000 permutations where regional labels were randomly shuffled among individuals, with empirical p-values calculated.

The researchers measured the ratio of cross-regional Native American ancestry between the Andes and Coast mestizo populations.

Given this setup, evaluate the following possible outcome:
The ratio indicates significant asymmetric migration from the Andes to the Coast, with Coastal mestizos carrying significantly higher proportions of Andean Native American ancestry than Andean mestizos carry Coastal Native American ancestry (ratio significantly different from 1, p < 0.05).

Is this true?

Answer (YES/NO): YES